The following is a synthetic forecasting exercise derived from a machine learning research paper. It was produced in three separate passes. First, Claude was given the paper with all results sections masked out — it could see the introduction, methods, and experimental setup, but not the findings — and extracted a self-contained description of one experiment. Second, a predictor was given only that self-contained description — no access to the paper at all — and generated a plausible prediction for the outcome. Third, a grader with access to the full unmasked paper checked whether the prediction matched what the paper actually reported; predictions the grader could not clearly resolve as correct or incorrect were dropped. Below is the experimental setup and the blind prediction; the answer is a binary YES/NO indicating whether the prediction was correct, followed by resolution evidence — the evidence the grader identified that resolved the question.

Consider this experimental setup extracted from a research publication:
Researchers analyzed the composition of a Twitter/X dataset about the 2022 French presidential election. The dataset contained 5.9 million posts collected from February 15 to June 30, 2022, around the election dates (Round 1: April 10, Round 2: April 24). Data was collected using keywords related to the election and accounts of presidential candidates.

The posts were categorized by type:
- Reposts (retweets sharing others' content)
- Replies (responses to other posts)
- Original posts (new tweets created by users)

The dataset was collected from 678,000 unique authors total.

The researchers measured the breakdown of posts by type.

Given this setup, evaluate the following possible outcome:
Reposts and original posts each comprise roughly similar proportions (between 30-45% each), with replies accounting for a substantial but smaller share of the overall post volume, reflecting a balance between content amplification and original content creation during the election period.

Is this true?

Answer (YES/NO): NO